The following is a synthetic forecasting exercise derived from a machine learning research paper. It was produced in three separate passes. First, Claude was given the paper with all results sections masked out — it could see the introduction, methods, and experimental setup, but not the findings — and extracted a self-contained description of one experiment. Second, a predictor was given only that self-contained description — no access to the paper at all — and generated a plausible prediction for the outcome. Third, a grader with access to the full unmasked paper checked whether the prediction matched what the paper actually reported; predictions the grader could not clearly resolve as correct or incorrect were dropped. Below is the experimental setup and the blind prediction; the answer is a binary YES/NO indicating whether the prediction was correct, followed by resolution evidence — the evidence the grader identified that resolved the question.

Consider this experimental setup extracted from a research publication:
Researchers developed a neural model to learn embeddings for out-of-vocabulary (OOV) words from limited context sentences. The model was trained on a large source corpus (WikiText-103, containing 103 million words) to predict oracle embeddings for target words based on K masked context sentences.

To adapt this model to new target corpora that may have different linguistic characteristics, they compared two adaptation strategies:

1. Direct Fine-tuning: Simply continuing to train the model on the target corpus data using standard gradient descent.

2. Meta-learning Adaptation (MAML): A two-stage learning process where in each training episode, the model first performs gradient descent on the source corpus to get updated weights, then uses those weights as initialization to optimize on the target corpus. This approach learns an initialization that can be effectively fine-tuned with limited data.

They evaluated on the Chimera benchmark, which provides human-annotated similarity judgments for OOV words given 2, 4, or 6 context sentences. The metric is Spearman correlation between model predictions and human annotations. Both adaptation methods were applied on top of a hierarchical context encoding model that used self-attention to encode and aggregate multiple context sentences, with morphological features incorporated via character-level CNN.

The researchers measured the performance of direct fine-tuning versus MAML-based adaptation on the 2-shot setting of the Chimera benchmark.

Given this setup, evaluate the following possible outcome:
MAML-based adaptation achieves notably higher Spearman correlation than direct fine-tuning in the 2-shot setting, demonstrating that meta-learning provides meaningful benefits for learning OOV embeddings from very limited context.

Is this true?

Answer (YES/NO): YES